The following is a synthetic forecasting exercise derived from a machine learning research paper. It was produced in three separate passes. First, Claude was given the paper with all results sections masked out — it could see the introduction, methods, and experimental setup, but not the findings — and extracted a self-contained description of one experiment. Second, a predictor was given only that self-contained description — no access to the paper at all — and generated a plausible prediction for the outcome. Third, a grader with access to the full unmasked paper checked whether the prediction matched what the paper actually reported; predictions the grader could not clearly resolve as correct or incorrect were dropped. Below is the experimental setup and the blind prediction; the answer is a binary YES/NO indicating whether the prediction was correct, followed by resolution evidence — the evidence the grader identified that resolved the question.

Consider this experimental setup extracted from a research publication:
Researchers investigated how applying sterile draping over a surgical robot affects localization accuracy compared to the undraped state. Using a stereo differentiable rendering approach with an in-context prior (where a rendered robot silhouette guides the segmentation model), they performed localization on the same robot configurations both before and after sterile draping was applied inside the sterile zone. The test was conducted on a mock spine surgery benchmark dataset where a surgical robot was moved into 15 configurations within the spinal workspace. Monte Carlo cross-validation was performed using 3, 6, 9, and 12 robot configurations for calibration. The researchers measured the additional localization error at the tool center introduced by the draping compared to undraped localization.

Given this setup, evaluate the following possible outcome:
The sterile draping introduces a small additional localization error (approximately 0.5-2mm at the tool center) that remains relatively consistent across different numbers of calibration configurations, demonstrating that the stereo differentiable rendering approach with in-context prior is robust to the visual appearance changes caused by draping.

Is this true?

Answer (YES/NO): NO